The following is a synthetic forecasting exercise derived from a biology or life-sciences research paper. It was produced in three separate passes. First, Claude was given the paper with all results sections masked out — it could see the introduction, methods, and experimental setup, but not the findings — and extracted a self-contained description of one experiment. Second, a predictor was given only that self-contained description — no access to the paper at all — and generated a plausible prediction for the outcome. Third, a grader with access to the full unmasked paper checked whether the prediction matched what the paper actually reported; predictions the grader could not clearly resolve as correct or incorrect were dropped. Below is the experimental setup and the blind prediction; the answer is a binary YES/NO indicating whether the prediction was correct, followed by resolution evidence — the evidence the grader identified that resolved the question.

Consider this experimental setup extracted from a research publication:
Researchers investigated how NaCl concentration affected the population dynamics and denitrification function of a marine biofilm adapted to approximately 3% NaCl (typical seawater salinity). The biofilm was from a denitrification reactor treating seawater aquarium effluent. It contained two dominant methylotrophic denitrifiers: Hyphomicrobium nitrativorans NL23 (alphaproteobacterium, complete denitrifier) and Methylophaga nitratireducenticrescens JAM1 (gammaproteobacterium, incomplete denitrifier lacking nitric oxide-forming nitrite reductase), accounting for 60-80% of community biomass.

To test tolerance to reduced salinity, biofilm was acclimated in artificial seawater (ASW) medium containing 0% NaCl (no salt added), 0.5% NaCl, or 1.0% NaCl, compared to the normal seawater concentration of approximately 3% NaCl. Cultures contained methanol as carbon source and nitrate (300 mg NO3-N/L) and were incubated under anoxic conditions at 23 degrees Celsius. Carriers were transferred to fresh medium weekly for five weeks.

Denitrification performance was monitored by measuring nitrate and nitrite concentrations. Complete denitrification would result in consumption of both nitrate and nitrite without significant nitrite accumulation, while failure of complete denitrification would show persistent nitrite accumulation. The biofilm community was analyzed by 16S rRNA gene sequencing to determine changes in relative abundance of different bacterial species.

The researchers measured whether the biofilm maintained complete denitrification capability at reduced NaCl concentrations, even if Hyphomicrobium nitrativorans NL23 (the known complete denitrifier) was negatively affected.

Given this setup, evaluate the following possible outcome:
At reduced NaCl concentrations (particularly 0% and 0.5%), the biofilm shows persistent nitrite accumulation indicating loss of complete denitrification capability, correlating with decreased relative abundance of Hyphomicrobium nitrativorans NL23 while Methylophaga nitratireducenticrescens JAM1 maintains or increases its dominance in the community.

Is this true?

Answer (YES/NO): NO